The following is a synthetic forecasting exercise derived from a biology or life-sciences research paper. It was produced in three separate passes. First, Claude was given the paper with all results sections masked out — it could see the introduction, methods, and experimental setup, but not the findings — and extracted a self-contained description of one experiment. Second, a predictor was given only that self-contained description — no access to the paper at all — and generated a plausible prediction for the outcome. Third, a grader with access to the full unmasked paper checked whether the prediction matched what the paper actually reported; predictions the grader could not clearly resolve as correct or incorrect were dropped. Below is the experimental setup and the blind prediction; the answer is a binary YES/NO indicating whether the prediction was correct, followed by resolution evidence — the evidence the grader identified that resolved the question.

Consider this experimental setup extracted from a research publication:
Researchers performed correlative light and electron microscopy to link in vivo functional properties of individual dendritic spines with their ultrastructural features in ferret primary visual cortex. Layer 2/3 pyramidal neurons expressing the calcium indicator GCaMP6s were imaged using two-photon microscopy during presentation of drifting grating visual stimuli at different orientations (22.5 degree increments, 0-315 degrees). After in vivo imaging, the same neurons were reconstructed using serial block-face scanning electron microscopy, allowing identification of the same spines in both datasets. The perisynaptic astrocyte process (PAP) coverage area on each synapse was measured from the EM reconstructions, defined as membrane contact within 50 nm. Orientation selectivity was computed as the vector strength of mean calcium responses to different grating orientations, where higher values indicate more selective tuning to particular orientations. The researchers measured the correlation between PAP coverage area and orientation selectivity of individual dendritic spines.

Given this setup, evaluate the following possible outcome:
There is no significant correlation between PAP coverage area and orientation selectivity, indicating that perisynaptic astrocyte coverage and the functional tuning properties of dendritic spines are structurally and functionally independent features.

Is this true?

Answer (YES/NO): NO